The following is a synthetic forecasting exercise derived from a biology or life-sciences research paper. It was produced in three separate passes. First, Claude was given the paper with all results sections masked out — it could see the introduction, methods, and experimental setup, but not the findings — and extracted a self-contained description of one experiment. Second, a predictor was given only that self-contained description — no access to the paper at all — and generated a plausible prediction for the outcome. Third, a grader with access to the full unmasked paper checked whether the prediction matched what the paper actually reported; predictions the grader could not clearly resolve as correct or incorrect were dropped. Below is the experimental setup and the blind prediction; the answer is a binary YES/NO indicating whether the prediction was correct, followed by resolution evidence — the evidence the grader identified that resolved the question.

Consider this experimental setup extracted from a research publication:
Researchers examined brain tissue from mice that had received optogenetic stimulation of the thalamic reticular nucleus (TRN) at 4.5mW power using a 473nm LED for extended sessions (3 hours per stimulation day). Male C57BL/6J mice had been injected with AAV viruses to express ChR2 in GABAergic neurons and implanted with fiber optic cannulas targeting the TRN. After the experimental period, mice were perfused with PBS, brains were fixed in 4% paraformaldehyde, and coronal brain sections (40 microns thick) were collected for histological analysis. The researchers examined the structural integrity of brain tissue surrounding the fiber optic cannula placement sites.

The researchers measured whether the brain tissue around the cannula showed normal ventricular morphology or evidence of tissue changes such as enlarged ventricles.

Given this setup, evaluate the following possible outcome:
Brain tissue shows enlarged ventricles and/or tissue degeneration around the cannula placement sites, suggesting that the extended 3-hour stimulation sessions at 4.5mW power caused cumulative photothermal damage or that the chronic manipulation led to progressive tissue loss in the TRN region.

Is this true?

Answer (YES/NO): YES